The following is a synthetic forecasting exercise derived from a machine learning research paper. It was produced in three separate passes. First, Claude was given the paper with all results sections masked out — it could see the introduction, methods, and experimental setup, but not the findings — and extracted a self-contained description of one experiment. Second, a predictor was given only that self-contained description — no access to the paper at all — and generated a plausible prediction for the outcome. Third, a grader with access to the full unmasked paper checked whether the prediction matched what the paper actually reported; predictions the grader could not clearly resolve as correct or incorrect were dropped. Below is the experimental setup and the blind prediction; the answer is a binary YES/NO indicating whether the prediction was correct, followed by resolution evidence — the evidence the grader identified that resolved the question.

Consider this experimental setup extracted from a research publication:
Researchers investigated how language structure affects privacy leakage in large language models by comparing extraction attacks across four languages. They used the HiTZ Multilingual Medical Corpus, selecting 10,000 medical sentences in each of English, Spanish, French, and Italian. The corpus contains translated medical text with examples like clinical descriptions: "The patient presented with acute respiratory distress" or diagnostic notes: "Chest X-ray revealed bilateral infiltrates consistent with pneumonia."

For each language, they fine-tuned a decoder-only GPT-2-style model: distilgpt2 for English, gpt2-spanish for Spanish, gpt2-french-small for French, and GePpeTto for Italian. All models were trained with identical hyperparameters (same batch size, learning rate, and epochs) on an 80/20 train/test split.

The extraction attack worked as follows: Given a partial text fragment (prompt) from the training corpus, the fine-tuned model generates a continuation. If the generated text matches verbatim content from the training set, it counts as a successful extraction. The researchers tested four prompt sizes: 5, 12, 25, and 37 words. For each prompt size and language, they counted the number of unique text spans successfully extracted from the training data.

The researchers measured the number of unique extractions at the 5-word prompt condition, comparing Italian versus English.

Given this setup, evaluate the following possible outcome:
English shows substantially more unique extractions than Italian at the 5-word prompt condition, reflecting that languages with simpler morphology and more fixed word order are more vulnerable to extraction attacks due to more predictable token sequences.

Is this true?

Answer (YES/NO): NO